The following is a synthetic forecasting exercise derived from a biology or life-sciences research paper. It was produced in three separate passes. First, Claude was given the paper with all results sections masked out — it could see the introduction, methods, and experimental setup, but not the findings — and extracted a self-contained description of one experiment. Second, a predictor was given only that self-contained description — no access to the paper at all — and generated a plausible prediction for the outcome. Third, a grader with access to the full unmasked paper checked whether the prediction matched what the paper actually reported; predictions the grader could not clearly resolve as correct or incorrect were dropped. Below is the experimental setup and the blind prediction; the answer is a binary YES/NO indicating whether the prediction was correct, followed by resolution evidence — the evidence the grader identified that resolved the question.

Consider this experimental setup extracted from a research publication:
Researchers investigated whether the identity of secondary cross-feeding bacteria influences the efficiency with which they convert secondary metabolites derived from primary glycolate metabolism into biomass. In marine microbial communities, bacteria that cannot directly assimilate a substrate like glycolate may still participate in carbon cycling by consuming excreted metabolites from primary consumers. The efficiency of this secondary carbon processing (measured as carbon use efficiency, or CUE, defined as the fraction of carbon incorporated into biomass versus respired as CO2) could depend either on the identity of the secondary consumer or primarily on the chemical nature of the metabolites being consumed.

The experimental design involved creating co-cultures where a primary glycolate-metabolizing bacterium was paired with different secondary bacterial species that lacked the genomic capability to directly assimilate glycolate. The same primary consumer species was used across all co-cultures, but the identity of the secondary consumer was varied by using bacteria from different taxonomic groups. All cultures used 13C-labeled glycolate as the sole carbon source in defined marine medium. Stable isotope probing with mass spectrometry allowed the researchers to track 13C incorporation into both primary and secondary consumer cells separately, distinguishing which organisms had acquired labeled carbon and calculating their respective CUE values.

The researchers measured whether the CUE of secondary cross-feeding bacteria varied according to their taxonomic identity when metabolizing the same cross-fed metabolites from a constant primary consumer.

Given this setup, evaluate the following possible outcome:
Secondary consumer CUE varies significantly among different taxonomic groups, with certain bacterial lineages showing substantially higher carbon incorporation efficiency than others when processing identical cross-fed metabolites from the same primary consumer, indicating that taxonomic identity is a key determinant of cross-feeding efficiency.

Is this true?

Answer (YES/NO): YES